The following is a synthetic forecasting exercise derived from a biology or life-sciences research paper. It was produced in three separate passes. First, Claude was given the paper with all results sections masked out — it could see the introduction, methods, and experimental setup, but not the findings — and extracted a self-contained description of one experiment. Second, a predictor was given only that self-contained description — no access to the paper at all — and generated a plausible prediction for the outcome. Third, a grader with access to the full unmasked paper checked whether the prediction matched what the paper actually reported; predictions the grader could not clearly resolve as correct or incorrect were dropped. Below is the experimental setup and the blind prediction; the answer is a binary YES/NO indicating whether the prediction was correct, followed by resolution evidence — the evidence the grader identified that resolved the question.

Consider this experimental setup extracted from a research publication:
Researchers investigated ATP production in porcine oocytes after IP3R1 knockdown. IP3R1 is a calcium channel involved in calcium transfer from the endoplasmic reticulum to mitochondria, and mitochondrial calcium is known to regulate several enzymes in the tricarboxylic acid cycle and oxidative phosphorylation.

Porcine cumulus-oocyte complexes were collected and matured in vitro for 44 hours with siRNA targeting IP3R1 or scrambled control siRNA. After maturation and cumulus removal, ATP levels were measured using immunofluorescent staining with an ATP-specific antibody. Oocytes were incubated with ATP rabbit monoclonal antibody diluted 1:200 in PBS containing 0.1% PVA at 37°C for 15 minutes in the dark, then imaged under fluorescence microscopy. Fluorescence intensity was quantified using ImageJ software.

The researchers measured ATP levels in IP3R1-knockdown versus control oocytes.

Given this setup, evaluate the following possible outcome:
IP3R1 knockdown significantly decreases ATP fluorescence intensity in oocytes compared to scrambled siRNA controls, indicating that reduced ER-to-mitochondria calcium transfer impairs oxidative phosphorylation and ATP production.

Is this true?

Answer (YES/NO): YES